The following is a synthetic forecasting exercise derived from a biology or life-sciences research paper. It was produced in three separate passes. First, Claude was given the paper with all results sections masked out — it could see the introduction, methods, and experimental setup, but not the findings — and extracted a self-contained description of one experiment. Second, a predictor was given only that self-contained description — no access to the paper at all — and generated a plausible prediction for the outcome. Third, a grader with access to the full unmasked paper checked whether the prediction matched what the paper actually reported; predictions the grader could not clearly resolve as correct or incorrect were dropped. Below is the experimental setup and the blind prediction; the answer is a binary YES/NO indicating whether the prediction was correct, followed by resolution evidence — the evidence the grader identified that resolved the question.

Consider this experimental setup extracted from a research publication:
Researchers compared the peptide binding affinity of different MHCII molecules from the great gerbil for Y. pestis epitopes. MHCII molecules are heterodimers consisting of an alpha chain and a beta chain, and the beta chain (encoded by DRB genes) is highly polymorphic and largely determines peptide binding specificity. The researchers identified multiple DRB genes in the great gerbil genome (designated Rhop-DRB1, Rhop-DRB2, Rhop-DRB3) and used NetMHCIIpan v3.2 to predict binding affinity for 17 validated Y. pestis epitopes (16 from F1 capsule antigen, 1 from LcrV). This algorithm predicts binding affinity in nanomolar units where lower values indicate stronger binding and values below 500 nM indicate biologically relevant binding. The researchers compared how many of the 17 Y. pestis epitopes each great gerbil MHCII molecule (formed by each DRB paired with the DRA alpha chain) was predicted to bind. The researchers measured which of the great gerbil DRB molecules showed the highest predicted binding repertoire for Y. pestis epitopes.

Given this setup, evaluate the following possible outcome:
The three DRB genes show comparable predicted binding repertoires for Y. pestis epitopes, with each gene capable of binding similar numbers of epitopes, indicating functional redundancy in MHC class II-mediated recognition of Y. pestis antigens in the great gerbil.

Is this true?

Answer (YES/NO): NO